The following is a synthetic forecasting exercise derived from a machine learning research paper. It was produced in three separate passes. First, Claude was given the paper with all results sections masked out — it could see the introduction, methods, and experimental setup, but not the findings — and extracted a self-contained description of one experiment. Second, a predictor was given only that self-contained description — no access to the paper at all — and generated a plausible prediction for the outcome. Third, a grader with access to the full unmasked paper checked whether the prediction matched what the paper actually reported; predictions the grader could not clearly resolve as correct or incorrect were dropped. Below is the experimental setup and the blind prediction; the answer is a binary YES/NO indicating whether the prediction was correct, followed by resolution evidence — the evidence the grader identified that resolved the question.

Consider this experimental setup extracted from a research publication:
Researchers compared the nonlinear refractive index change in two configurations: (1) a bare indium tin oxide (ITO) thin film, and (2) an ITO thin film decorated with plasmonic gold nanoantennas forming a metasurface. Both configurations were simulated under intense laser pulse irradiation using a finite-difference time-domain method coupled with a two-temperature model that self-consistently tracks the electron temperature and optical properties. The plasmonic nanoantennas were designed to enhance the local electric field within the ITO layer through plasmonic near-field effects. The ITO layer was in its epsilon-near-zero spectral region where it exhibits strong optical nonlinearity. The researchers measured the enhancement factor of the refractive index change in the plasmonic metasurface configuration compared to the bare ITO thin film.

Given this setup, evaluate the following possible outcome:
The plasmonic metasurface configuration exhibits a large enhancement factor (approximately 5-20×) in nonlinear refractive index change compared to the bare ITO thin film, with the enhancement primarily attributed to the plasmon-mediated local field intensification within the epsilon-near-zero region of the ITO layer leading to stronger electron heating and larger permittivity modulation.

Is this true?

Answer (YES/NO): YES